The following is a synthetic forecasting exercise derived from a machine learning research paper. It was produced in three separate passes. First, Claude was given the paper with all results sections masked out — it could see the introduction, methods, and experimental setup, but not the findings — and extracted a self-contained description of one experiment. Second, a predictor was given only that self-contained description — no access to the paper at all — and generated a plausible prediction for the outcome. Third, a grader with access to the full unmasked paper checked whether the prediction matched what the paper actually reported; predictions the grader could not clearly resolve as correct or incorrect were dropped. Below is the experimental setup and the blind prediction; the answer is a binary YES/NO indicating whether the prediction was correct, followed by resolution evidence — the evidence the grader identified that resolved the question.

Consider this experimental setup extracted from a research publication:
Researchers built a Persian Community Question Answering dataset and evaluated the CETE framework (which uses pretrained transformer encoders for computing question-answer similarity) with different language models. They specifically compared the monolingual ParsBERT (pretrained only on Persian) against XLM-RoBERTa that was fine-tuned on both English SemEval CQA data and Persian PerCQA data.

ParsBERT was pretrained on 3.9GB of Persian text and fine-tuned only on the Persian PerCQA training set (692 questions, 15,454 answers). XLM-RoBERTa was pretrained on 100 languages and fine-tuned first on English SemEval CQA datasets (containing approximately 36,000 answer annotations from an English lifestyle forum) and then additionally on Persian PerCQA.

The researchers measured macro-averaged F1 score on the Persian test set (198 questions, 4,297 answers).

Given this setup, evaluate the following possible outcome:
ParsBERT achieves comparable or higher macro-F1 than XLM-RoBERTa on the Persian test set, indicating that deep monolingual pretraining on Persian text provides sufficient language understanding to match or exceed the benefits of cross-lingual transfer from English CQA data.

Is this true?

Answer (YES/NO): NO